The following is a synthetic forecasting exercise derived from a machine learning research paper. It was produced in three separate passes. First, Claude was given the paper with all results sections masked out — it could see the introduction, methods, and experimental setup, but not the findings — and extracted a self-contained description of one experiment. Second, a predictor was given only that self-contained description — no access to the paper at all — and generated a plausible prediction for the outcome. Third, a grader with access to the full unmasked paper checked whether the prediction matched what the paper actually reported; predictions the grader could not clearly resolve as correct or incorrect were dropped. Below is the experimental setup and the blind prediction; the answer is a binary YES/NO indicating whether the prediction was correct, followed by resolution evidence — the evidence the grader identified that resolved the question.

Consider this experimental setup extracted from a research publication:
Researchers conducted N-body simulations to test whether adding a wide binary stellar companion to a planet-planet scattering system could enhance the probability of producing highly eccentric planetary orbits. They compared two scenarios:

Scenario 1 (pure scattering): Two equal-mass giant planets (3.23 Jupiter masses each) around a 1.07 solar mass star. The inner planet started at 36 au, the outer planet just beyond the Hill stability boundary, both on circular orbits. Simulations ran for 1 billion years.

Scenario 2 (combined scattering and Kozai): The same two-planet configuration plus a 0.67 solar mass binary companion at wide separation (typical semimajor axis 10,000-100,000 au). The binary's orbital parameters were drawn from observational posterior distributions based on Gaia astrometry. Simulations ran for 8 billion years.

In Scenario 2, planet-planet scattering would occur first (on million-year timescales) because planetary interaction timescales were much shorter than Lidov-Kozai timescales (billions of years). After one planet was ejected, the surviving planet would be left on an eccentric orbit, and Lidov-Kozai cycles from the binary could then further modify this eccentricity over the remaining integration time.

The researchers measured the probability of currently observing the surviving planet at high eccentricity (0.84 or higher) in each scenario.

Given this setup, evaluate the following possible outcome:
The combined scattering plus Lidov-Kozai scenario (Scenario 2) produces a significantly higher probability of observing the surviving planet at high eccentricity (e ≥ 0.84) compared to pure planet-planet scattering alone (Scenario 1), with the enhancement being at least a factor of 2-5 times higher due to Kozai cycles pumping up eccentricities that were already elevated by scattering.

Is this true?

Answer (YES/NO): YES